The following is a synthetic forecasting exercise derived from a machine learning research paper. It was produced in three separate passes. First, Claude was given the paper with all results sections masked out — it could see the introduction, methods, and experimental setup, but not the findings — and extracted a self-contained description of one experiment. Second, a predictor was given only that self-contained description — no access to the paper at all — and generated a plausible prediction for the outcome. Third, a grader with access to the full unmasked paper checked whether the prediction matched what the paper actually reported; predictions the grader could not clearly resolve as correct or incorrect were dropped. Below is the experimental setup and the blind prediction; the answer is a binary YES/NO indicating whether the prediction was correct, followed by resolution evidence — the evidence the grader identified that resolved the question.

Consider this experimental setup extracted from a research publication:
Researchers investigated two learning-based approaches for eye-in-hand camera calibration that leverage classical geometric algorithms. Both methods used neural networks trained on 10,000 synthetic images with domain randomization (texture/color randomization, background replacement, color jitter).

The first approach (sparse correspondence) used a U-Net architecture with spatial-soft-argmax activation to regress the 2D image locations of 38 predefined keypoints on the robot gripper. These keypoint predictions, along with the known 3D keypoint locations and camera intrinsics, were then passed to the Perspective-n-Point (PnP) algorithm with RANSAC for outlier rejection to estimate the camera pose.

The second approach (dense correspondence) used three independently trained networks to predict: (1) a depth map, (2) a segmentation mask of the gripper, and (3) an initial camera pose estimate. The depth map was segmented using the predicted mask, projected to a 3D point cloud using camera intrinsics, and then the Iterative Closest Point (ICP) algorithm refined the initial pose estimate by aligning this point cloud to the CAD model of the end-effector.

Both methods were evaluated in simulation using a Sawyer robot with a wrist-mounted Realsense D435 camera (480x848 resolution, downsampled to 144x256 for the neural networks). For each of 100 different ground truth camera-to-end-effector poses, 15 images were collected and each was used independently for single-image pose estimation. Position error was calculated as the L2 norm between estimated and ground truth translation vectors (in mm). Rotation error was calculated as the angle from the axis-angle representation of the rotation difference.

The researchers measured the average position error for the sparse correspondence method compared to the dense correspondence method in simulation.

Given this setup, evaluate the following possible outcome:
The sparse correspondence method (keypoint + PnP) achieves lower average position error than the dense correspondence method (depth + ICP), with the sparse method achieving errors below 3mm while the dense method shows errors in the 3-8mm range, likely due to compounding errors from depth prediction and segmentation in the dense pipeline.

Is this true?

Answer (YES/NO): NO